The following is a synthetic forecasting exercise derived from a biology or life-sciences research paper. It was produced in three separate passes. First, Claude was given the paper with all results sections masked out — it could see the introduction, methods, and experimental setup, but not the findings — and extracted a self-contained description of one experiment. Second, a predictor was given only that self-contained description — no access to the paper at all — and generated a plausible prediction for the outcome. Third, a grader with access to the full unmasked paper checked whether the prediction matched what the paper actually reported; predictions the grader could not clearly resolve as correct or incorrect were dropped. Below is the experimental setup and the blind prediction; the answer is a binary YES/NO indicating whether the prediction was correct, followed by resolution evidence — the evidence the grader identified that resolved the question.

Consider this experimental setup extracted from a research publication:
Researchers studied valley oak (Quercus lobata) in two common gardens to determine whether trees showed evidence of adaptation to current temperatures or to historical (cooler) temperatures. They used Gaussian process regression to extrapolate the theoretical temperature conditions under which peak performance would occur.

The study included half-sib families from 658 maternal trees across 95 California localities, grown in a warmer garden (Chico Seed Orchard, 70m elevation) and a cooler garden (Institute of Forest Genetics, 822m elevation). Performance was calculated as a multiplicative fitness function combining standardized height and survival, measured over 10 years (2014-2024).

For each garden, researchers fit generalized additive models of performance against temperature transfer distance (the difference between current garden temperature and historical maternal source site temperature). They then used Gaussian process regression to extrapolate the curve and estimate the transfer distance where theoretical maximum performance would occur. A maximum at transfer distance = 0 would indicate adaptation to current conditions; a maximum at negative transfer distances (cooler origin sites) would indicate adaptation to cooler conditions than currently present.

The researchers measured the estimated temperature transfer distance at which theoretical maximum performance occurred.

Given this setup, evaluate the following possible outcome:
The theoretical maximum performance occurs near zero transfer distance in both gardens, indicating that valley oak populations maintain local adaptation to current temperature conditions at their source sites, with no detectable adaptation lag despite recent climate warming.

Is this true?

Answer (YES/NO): NO